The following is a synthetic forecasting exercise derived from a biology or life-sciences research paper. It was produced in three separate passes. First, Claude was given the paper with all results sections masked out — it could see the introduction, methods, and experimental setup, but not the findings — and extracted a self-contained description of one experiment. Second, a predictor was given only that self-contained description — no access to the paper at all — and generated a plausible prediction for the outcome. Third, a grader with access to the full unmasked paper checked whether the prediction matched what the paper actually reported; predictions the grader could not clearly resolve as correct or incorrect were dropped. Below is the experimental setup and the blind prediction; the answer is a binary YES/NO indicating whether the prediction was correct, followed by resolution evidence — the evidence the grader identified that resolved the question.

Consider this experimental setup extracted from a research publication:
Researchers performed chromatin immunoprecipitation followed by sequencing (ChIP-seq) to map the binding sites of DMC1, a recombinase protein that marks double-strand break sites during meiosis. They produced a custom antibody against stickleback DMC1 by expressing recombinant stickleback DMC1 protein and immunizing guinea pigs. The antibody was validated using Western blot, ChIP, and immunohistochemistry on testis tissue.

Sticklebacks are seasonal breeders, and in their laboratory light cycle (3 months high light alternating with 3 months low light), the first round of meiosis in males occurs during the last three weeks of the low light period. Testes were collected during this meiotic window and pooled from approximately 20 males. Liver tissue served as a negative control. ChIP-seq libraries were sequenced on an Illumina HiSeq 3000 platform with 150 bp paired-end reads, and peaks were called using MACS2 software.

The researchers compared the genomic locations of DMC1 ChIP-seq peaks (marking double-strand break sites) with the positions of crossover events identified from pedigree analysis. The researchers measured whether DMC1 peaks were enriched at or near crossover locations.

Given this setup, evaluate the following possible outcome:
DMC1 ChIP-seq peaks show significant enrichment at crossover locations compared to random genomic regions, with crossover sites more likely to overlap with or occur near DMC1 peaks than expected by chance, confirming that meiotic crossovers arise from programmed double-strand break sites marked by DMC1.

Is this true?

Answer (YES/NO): YES